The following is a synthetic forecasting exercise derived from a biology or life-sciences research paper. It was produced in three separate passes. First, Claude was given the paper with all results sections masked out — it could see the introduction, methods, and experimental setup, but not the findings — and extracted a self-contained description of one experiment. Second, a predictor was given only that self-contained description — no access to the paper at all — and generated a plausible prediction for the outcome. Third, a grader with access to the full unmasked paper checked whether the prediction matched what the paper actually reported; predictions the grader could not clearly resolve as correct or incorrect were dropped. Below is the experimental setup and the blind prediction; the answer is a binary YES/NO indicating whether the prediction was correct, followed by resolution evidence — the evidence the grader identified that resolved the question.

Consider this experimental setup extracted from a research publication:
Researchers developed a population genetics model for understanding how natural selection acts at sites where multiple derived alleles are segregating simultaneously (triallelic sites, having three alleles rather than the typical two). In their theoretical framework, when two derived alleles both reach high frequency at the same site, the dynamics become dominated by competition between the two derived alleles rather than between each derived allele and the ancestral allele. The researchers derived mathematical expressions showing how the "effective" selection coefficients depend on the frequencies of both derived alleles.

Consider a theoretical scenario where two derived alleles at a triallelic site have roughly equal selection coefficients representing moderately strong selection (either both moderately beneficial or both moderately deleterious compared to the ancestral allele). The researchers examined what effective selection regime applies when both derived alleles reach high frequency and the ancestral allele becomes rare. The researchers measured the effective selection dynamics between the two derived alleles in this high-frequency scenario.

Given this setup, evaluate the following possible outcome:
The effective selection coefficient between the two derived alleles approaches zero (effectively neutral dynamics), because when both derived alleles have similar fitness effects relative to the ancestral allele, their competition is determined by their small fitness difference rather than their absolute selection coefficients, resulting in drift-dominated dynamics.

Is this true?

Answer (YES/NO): YES